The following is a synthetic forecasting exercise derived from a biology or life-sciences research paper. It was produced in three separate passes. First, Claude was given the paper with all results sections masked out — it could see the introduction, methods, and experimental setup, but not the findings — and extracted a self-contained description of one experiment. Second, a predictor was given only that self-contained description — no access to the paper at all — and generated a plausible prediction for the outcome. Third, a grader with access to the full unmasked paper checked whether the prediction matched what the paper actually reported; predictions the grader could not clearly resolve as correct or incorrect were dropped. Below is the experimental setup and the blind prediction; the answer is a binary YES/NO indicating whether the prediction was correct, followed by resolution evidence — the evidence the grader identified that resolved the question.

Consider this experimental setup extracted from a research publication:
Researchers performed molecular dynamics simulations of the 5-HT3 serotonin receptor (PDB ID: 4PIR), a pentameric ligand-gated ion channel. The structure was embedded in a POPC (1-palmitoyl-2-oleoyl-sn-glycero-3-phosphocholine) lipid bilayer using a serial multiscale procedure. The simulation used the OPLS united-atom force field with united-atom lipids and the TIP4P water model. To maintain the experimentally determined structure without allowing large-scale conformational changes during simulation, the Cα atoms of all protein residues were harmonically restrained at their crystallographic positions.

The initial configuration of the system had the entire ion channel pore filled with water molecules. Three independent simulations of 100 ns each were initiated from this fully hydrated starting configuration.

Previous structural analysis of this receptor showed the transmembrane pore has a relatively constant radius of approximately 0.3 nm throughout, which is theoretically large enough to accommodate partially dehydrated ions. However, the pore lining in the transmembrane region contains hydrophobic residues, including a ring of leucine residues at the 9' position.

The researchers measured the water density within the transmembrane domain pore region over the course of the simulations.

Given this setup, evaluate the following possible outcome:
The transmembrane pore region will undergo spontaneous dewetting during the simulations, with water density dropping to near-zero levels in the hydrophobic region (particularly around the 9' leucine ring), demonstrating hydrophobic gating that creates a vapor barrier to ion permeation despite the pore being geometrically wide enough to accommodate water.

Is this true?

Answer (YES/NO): YES